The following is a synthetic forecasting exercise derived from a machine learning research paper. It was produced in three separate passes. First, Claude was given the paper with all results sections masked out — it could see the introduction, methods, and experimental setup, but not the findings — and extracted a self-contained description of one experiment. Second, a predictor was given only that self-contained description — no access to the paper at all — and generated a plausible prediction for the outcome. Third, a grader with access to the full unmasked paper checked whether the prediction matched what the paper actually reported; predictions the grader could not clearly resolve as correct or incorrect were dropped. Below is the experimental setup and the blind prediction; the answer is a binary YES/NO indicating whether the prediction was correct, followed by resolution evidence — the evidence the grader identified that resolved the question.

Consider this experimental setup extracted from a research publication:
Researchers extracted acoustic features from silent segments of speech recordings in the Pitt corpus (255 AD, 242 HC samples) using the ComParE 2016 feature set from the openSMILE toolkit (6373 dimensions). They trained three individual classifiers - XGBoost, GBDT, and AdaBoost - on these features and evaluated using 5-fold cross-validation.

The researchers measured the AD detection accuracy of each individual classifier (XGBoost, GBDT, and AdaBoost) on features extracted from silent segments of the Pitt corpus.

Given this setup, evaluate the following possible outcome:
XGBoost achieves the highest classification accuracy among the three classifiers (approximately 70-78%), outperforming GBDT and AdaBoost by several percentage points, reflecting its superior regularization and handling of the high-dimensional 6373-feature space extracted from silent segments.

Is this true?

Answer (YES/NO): NO